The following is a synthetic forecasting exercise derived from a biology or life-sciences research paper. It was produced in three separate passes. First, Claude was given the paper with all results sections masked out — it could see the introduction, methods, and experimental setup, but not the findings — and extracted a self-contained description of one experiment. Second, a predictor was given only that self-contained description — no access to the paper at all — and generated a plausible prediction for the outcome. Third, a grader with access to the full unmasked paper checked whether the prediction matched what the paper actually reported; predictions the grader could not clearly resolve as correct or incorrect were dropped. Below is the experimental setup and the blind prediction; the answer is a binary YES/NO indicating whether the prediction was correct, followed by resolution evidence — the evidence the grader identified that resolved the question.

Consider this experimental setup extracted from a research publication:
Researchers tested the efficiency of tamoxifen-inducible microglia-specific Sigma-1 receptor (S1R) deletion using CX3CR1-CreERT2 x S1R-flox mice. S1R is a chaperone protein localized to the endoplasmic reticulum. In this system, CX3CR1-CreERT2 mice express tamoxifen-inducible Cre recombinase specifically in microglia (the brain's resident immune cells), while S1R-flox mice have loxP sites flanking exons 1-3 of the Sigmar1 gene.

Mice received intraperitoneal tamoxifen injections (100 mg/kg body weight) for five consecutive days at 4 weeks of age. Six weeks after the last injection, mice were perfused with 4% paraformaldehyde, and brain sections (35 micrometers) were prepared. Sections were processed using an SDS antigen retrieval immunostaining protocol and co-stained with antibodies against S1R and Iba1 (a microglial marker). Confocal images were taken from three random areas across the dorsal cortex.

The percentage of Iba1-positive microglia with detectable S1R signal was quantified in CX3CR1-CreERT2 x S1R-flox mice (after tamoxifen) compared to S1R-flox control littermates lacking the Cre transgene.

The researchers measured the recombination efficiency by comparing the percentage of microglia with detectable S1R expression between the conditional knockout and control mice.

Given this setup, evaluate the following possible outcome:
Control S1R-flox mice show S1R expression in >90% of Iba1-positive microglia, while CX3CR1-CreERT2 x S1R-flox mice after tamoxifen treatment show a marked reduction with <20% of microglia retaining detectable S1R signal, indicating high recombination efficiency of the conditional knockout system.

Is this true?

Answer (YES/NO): NO